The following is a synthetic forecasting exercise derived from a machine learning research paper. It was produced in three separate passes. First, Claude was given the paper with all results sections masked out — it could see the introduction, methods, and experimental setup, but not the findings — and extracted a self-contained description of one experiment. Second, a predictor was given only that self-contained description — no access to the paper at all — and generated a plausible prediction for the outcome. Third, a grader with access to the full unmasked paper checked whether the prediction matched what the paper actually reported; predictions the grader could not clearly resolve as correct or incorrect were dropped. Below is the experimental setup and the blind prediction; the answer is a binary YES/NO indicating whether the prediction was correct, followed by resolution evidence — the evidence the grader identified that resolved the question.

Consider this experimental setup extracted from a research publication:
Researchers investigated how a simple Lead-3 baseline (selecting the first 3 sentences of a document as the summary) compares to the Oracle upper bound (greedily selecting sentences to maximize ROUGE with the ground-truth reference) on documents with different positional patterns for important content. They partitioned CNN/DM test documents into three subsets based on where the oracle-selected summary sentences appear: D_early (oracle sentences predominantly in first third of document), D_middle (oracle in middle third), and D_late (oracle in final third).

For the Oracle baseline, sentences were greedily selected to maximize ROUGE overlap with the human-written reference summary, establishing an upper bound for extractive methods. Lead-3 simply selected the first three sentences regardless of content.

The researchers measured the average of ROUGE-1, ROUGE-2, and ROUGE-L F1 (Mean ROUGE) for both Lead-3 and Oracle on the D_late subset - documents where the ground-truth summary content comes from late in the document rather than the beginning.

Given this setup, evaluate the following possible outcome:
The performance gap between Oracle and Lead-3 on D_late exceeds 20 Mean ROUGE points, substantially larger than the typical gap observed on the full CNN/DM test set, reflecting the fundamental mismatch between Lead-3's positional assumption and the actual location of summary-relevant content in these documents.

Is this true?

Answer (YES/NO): YES